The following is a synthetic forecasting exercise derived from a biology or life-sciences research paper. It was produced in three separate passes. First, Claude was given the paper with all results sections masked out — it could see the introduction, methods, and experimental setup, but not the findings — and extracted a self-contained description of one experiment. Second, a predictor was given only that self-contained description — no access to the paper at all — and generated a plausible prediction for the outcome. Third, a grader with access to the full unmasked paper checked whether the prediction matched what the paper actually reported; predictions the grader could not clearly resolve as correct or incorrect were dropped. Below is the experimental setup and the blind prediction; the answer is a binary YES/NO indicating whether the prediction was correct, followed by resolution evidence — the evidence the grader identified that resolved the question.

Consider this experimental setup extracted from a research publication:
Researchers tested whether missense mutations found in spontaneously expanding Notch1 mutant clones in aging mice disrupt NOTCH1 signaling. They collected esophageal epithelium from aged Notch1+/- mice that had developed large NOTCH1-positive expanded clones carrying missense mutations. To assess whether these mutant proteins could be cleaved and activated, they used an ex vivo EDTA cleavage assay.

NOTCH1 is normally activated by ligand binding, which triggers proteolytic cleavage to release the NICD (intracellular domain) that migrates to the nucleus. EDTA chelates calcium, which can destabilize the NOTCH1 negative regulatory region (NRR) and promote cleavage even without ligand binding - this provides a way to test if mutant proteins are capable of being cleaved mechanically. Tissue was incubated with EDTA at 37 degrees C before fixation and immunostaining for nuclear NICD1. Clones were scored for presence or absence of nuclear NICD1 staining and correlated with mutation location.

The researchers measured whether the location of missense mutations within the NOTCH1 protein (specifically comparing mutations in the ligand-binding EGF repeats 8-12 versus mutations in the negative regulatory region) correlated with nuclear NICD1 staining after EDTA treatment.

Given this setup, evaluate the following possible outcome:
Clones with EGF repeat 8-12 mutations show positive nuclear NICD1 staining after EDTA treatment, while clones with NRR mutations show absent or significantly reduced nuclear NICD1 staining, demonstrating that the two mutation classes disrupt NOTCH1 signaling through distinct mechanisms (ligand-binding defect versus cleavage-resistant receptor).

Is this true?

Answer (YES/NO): YES